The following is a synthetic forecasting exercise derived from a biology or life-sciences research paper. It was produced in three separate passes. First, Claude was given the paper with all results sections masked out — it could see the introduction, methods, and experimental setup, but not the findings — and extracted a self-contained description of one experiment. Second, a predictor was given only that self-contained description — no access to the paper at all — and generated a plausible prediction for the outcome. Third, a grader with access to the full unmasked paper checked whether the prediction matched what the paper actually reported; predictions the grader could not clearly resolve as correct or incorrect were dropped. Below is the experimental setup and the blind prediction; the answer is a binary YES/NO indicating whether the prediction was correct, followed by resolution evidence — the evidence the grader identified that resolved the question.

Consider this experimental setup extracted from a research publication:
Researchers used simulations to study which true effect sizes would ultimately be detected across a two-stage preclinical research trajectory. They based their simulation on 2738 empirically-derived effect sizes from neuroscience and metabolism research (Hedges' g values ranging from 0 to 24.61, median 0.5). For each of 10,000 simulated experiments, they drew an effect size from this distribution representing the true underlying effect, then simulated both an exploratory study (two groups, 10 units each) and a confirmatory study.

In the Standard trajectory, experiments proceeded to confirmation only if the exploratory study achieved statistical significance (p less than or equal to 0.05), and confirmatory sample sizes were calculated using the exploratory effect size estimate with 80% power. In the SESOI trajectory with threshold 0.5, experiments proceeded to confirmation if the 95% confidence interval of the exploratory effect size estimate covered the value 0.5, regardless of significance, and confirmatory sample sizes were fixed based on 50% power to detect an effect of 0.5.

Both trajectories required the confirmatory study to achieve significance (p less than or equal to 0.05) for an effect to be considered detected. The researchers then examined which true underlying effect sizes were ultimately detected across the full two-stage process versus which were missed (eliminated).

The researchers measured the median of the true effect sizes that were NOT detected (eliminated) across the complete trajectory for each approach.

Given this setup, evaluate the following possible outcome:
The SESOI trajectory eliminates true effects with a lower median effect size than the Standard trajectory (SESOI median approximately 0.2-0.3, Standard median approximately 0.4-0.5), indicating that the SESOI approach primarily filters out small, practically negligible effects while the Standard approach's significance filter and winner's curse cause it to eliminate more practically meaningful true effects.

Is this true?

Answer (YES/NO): NO